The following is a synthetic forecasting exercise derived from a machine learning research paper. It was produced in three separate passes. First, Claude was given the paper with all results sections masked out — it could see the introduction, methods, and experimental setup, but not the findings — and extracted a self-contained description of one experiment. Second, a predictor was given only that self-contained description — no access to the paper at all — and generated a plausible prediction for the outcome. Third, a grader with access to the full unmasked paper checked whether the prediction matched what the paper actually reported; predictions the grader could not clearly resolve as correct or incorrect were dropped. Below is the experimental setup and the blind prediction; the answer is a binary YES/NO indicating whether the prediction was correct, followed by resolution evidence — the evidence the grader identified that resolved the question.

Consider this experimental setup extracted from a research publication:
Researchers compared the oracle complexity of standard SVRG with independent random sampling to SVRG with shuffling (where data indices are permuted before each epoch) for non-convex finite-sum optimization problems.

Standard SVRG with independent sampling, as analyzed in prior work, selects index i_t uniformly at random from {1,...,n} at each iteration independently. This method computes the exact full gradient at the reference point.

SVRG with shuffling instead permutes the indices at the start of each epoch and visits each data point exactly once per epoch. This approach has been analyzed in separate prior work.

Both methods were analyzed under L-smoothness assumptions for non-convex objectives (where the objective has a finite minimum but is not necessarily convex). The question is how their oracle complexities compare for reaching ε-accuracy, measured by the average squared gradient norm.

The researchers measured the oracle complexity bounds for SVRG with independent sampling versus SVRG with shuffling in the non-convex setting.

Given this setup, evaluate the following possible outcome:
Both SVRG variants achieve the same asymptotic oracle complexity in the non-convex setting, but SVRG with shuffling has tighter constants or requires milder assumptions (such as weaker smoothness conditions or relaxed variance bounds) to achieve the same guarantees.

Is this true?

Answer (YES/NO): NO